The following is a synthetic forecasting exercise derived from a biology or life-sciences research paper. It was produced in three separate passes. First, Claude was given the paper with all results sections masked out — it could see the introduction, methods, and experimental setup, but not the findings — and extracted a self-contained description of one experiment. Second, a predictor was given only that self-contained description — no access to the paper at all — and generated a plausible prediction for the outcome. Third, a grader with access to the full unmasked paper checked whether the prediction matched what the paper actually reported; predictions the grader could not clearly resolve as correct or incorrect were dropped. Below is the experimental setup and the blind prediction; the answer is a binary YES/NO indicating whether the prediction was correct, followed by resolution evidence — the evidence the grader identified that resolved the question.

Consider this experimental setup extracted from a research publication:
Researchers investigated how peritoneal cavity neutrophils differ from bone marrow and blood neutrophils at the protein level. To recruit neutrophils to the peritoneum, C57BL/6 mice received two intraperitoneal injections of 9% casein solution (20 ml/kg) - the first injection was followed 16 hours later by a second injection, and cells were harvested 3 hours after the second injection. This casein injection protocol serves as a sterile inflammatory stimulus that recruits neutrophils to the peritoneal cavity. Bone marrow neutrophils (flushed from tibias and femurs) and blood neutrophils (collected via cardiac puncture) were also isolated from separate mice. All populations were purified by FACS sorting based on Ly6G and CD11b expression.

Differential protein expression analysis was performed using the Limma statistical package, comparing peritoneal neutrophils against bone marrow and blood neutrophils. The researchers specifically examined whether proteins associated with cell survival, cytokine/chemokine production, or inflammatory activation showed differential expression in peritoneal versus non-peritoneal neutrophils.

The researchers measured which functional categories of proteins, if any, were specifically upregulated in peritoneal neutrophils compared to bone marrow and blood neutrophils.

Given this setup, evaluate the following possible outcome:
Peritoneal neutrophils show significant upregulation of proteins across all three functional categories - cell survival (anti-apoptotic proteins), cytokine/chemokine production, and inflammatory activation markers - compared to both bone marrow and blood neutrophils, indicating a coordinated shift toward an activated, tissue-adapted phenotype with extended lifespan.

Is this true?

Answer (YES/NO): YES